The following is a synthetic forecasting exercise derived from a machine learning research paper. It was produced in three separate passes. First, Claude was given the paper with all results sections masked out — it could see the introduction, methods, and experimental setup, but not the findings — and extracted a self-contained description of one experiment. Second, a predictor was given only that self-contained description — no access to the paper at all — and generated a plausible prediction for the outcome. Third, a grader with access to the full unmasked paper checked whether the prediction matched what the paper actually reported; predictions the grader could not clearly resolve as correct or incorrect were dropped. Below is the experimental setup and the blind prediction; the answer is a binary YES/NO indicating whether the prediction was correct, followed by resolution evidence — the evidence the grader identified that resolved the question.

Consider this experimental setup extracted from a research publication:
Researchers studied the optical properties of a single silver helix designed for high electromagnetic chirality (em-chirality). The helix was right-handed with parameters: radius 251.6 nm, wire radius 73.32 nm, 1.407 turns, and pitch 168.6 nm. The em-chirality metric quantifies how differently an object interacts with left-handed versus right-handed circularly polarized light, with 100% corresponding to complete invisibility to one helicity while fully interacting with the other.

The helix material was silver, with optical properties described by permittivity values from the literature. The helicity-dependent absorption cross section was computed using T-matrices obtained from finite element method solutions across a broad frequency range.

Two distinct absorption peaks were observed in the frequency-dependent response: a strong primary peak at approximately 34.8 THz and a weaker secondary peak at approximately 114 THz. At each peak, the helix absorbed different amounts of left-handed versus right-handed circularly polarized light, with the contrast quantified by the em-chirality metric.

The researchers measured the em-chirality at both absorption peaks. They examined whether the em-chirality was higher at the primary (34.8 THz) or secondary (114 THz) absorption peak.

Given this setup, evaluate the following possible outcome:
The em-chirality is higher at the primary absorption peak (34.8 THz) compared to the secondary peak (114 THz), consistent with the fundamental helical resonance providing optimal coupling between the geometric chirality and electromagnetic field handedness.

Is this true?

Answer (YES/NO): YES